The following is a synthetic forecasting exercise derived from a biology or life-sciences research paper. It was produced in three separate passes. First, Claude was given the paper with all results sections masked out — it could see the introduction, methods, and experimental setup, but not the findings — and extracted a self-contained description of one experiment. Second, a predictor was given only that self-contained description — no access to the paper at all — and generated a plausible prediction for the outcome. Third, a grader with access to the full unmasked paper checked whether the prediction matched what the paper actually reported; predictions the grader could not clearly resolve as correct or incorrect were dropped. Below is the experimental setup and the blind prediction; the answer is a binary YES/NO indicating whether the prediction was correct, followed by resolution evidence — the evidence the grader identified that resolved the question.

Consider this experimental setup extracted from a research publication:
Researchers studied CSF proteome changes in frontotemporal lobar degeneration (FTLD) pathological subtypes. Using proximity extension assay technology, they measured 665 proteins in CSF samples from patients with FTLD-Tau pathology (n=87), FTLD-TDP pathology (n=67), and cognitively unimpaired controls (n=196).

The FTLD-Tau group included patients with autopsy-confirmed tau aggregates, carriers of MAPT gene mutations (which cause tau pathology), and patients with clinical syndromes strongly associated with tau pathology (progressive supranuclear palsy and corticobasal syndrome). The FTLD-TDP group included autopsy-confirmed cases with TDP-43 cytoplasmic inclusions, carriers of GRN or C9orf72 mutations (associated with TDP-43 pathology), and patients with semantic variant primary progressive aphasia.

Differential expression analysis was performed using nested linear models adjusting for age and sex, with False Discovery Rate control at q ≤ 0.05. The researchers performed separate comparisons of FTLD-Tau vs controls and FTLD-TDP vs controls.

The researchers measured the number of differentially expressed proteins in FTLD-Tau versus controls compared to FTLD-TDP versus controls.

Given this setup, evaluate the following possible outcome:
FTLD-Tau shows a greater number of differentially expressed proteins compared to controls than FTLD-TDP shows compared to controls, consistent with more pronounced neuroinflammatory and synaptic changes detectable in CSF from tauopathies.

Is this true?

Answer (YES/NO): NO